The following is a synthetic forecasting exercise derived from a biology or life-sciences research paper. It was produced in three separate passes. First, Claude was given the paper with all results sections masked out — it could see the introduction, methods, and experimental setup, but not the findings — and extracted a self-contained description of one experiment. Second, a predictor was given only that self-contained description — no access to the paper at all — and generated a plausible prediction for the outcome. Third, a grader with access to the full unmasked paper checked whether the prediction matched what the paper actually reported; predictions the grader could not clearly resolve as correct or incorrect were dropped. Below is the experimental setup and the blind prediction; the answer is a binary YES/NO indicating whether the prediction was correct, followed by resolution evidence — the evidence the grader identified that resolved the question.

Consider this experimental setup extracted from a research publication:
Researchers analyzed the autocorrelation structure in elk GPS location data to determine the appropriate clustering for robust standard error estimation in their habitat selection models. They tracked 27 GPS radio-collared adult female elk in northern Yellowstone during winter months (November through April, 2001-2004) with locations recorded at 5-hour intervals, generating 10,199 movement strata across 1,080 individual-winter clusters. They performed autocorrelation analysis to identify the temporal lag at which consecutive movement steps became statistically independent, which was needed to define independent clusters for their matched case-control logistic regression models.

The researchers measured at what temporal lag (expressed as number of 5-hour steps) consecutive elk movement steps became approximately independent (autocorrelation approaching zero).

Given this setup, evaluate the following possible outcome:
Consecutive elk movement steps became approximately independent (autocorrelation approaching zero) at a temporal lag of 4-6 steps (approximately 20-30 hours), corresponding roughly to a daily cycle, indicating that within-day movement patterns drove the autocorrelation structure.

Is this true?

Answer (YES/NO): NO